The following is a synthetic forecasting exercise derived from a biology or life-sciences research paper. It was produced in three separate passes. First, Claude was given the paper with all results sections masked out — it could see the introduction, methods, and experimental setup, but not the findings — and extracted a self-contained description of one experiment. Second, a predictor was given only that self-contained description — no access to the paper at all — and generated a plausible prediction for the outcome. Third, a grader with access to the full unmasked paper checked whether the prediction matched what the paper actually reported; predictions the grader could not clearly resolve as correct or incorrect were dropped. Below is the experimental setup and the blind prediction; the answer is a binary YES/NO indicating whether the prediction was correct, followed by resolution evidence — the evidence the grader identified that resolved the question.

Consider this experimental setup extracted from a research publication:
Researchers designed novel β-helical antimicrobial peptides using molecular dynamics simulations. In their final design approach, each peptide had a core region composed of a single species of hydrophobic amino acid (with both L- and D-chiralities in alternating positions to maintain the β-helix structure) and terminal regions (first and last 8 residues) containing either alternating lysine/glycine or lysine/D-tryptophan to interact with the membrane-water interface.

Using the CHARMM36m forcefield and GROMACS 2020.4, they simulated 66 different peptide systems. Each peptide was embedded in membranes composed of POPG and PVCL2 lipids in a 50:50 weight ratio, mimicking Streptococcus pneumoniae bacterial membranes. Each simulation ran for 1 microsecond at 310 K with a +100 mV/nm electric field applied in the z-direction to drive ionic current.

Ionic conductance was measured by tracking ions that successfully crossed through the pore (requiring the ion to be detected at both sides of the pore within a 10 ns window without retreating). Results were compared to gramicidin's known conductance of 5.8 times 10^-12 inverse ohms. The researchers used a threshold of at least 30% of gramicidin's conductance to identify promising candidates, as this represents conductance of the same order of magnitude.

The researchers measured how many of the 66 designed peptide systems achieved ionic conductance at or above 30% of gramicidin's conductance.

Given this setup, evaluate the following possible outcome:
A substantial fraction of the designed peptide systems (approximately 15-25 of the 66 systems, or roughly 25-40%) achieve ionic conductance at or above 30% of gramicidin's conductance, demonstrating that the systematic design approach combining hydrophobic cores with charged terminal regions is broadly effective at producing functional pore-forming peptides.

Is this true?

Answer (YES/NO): NO